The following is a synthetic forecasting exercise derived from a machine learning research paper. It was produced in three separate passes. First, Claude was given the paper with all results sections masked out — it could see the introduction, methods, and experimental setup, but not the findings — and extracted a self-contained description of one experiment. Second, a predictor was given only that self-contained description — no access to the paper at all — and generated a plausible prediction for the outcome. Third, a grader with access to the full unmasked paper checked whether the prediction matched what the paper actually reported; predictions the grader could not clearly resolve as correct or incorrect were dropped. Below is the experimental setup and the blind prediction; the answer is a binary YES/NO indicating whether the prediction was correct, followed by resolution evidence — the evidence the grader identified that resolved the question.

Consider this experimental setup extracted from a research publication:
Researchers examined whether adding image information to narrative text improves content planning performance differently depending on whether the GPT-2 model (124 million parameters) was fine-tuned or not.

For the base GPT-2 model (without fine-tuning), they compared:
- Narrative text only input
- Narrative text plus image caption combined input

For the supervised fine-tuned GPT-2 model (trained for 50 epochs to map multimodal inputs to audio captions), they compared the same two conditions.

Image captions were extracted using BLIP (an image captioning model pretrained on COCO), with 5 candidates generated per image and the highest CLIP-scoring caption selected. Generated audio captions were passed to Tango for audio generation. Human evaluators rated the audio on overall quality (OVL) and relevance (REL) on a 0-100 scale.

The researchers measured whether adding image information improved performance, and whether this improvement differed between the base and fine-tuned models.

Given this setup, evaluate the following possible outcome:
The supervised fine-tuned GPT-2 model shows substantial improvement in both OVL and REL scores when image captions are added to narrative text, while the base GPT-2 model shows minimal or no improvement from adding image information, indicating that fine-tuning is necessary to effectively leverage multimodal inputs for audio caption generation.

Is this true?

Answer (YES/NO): YES